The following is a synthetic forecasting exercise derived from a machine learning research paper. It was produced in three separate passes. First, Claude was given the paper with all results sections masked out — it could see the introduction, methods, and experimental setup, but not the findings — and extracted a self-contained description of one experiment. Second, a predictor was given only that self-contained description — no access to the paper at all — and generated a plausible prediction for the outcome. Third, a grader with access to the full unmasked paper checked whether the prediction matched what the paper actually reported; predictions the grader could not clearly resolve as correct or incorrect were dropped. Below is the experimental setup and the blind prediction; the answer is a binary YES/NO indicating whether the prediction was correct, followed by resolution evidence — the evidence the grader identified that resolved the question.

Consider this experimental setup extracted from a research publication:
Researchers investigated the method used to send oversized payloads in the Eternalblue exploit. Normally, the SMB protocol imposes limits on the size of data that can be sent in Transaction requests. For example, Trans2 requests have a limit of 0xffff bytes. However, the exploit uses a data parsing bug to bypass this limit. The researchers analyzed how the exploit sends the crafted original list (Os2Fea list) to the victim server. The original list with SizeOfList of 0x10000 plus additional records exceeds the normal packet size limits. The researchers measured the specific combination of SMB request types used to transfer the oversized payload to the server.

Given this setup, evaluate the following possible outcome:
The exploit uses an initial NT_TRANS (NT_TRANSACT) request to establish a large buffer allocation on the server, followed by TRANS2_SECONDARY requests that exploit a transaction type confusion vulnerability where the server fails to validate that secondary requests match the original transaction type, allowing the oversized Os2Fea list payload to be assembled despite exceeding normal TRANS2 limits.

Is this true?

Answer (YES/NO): YES